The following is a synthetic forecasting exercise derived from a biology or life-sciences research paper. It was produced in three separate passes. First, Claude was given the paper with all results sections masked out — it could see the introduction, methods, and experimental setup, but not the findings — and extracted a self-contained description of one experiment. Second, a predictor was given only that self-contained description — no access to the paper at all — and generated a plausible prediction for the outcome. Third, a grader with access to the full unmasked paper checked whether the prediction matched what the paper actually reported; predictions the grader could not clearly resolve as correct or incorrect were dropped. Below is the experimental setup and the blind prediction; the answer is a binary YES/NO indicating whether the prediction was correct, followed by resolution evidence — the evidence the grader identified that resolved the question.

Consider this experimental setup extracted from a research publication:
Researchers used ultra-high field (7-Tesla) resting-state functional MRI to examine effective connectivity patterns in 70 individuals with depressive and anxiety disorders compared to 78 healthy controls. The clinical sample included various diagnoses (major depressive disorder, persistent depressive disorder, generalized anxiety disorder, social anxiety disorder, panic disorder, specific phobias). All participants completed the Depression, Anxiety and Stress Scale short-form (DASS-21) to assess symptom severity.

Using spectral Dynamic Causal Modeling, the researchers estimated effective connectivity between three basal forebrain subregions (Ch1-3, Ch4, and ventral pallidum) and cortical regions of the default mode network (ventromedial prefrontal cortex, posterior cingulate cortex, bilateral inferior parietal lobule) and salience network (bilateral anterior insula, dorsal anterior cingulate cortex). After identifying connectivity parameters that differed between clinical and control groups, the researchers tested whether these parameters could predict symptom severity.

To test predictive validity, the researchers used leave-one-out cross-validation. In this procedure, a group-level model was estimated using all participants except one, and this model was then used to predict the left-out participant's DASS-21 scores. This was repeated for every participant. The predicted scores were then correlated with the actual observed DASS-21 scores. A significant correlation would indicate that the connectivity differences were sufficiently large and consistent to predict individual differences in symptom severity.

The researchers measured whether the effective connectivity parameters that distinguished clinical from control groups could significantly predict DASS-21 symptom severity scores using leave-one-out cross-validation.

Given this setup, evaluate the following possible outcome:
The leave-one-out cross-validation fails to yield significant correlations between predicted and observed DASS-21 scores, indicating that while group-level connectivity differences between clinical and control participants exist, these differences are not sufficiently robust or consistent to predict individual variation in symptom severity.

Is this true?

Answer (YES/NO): NO